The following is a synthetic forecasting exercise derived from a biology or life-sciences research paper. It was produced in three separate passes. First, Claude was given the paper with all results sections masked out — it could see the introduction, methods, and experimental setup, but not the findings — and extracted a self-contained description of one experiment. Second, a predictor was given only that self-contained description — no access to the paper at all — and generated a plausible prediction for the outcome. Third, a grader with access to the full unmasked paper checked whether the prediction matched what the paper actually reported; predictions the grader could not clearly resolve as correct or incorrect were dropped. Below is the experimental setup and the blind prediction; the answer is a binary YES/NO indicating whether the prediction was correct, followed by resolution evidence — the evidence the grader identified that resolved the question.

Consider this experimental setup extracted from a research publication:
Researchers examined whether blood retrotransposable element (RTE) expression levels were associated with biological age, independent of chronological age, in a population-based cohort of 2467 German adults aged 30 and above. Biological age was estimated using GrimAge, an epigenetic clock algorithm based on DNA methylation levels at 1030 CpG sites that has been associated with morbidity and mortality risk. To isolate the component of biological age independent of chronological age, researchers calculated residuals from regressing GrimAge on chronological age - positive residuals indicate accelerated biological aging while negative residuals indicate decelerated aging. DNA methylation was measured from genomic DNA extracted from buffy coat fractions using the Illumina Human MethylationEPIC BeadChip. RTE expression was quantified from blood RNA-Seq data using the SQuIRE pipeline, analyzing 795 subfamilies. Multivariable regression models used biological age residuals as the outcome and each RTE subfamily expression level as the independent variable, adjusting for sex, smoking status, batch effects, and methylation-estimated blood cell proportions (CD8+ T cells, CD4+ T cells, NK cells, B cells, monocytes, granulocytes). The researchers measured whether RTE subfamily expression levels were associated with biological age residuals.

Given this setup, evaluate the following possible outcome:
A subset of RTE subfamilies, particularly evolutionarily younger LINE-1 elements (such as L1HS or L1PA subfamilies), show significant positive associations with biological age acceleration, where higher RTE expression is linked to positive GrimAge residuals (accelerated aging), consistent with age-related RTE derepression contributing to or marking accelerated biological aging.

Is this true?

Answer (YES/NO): NO